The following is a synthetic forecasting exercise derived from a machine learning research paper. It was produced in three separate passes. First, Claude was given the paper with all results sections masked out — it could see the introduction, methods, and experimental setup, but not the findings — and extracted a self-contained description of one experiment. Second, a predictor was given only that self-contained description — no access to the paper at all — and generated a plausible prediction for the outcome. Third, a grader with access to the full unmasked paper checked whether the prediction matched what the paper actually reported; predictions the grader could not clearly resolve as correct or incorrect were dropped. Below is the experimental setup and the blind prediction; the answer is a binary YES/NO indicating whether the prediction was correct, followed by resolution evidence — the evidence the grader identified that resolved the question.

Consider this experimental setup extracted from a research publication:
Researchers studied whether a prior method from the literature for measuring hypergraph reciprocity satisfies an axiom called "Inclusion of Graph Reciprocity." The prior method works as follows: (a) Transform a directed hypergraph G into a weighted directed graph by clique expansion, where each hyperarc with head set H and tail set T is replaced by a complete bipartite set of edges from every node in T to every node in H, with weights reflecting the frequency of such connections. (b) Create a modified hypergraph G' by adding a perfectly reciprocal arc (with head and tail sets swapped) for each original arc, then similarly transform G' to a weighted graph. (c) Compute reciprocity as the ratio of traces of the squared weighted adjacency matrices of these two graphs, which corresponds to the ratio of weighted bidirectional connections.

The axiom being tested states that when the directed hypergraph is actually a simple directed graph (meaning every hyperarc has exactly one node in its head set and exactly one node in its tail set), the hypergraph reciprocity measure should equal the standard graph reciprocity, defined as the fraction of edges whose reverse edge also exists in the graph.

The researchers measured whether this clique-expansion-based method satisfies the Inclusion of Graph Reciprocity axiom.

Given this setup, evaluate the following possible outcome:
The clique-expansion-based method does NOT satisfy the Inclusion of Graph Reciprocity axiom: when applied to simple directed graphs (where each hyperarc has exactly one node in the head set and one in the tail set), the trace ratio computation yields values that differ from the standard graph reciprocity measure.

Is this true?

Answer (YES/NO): YES